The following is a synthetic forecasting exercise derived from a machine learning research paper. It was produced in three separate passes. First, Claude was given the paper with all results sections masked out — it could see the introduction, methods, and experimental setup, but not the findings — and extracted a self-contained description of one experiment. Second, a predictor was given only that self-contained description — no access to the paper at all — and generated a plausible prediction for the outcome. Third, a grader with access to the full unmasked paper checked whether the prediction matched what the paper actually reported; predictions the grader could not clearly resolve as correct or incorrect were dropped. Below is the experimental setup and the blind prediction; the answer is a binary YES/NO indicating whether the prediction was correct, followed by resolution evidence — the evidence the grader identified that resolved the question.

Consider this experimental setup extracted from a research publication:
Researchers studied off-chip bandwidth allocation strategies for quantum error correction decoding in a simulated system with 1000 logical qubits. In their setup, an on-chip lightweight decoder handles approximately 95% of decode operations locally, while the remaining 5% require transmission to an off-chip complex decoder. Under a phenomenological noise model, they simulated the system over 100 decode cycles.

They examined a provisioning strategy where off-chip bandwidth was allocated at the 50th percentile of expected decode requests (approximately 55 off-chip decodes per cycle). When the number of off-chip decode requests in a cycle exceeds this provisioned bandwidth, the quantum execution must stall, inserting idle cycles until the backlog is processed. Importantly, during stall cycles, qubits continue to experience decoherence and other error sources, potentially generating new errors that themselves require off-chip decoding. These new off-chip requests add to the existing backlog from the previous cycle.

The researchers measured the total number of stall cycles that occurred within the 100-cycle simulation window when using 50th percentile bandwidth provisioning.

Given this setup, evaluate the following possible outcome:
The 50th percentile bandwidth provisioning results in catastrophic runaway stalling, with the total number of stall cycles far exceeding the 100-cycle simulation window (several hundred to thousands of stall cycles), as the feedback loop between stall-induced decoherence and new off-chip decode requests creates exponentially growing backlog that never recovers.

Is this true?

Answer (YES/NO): NO